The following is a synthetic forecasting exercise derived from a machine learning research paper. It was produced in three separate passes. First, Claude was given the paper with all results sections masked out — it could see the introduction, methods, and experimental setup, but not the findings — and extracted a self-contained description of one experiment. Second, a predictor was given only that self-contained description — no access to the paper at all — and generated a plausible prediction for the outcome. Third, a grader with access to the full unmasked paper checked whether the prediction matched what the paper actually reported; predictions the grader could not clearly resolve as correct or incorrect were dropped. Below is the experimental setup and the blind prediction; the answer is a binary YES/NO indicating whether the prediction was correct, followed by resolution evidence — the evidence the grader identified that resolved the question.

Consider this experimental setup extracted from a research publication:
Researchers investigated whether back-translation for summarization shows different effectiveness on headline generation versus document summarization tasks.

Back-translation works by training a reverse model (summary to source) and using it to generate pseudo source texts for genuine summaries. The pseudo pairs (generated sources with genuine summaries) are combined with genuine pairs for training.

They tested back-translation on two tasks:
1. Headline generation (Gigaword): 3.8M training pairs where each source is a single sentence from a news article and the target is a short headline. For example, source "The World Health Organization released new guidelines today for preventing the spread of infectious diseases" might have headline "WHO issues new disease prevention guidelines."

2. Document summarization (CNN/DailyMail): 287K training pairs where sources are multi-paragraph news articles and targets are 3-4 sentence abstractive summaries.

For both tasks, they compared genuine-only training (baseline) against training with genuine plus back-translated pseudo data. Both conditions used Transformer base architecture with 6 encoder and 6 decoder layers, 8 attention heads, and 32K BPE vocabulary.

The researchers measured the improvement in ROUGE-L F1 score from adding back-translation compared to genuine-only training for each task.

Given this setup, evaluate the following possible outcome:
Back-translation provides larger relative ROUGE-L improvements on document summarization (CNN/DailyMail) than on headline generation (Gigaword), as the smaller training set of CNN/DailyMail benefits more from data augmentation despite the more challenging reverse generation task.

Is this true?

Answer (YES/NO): NO